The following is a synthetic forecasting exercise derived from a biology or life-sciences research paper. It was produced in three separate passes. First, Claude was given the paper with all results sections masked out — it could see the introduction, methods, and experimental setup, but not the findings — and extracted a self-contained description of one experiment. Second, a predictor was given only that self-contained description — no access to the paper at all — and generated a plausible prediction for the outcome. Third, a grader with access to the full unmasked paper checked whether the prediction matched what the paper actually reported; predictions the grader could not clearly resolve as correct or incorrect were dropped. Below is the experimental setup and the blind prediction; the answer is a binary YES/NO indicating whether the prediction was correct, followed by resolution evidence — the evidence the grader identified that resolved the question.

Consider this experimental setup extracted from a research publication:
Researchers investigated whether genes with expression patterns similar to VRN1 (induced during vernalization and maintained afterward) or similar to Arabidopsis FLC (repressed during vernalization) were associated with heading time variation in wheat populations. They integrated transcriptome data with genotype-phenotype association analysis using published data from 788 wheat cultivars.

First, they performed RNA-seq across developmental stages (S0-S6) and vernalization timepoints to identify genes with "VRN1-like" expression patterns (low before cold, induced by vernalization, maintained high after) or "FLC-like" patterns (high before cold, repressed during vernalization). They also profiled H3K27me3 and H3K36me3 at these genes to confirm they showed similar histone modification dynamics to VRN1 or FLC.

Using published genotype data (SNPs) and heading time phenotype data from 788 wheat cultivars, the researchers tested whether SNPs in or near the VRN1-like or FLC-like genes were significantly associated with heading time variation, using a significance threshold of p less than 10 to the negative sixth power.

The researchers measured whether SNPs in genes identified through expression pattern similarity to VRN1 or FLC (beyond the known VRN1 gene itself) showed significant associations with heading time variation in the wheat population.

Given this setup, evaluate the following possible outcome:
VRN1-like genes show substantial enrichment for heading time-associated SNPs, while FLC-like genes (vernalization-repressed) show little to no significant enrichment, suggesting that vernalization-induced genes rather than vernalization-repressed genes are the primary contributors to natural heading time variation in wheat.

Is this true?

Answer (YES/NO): NO